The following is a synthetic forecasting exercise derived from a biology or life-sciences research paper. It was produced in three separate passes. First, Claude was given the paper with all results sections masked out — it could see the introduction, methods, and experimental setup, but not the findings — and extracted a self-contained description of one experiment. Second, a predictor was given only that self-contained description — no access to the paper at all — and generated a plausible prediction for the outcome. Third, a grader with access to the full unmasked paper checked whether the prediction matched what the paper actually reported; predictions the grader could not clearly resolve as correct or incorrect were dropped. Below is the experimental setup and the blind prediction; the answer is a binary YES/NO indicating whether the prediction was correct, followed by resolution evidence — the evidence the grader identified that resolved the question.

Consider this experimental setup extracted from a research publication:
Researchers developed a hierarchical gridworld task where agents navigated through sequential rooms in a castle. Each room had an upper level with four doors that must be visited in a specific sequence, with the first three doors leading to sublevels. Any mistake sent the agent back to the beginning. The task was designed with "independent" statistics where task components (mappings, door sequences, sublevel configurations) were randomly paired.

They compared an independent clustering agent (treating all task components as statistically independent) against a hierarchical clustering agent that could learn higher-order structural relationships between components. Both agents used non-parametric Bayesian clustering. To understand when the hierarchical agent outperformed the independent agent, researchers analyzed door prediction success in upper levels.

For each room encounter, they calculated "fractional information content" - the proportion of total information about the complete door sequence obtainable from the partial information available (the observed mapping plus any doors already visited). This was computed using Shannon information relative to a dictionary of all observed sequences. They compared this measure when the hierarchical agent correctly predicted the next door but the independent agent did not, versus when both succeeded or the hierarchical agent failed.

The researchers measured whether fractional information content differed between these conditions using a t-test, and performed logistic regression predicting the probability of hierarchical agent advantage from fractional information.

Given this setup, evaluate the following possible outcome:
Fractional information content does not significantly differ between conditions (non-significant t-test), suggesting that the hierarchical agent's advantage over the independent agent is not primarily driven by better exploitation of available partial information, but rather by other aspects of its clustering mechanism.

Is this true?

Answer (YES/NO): NO